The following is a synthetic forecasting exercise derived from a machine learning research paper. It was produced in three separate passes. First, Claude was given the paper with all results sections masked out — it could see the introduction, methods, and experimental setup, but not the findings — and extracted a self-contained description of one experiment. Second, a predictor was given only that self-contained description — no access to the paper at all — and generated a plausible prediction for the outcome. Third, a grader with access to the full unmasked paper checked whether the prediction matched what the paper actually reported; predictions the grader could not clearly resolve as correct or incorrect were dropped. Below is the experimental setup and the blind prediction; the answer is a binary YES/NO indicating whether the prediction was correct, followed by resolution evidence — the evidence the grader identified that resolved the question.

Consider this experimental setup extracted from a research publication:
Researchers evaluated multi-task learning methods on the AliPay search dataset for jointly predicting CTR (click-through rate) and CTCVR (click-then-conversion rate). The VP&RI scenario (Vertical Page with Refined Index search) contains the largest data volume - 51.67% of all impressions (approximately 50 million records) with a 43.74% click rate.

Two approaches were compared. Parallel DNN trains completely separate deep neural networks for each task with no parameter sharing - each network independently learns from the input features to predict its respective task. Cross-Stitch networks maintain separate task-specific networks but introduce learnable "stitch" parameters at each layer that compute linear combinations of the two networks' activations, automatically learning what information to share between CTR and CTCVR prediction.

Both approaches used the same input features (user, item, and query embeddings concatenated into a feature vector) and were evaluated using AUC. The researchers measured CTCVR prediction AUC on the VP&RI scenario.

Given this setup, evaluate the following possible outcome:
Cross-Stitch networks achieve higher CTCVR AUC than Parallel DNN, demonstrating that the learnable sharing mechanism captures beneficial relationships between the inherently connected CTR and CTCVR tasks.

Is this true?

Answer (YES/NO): YES